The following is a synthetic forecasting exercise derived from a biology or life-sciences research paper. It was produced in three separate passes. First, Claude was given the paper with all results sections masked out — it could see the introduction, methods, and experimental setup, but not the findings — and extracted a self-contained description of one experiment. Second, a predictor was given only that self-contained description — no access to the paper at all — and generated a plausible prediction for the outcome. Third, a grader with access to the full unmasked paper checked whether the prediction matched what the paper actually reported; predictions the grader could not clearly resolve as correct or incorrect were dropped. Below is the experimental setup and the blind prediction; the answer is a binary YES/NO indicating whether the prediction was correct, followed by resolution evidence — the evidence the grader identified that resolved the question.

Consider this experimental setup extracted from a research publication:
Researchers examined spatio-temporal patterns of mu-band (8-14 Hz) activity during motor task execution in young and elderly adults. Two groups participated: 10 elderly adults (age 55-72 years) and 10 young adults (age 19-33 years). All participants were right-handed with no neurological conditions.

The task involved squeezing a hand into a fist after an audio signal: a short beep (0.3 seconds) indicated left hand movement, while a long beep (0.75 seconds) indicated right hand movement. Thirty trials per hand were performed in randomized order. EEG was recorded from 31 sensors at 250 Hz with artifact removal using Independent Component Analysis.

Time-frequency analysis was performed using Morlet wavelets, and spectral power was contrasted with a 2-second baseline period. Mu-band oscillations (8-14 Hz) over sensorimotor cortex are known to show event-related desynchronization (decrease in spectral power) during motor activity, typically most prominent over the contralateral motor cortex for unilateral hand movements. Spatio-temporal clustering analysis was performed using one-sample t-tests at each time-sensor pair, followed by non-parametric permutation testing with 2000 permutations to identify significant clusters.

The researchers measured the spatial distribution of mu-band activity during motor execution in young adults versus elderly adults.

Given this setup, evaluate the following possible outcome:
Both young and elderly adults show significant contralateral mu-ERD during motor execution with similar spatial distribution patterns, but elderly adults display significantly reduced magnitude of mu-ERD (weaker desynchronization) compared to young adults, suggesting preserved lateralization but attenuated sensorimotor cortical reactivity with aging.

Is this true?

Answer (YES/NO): NO